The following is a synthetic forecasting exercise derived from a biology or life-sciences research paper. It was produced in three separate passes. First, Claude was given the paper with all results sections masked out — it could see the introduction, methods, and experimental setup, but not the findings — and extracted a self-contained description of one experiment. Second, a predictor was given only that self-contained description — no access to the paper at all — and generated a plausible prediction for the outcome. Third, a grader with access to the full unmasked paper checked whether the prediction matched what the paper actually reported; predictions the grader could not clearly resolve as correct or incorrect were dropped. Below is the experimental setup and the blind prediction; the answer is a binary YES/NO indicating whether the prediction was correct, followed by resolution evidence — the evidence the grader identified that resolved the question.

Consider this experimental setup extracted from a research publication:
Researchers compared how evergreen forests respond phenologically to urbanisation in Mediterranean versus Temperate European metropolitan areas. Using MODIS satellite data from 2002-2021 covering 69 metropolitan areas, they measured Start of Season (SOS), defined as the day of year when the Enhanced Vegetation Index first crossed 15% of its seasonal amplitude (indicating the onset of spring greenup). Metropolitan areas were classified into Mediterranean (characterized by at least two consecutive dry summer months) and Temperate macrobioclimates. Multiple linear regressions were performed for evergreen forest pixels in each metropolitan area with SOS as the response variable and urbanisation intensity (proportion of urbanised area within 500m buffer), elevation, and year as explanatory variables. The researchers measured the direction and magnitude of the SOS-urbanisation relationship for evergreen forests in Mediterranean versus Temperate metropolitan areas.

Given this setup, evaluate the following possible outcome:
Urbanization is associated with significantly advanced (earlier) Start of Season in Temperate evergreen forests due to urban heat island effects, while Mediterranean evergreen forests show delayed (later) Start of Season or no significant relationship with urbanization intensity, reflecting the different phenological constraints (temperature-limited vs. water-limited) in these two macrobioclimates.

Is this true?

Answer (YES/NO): NO